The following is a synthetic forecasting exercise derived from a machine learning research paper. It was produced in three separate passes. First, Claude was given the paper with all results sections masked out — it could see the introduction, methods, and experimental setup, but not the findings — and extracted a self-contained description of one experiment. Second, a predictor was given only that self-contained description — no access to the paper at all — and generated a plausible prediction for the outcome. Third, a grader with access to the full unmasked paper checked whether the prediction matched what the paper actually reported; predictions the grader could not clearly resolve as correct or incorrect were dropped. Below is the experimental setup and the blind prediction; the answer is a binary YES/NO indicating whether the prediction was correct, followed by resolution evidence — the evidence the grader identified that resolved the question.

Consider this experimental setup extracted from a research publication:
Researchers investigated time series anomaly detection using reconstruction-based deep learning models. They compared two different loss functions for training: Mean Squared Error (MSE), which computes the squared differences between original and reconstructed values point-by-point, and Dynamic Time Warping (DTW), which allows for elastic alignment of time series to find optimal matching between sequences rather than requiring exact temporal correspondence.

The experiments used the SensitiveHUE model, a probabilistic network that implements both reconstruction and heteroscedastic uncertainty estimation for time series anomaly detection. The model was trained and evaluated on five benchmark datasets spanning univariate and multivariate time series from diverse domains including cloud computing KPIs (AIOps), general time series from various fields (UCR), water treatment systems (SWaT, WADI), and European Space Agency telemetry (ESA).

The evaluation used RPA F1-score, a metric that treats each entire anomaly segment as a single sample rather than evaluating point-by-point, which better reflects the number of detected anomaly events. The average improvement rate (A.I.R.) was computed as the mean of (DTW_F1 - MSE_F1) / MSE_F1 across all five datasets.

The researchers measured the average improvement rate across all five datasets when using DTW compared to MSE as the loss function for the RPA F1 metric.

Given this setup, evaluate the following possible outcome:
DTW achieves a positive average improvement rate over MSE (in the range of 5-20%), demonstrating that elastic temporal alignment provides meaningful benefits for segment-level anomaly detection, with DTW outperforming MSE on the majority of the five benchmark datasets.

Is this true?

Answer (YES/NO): NO